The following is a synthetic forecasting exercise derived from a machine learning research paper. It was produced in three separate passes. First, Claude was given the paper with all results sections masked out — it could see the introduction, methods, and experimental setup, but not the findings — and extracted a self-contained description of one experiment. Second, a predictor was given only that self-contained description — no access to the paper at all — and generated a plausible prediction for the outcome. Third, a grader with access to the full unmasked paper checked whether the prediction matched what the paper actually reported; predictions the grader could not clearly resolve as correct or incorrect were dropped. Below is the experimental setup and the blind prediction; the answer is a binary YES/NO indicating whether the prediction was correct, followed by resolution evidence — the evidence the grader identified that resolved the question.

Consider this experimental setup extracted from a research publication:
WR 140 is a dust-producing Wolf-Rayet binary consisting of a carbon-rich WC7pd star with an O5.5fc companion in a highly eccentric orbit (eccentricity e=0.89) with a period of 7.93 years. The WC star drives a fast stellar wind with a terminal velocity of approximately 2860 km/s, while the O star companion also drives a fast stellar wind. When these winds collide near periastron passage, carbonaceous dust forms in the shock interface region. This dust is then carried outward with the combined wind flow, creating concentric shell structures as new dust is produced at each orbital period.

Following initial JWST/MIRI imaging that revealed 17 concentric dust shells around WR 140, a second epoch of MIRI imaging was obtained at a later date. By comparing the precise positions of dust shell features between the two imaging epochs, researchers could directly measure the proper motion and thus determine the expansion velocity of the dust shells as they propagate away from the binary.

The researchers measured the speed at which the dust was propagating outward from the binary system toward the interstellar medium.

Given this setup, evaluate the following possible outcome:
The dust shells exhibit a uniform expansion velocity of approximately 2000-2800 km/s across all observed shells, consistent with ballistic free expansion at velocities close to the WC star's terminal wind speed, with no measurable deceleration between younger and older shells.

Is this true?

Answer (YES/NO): YES